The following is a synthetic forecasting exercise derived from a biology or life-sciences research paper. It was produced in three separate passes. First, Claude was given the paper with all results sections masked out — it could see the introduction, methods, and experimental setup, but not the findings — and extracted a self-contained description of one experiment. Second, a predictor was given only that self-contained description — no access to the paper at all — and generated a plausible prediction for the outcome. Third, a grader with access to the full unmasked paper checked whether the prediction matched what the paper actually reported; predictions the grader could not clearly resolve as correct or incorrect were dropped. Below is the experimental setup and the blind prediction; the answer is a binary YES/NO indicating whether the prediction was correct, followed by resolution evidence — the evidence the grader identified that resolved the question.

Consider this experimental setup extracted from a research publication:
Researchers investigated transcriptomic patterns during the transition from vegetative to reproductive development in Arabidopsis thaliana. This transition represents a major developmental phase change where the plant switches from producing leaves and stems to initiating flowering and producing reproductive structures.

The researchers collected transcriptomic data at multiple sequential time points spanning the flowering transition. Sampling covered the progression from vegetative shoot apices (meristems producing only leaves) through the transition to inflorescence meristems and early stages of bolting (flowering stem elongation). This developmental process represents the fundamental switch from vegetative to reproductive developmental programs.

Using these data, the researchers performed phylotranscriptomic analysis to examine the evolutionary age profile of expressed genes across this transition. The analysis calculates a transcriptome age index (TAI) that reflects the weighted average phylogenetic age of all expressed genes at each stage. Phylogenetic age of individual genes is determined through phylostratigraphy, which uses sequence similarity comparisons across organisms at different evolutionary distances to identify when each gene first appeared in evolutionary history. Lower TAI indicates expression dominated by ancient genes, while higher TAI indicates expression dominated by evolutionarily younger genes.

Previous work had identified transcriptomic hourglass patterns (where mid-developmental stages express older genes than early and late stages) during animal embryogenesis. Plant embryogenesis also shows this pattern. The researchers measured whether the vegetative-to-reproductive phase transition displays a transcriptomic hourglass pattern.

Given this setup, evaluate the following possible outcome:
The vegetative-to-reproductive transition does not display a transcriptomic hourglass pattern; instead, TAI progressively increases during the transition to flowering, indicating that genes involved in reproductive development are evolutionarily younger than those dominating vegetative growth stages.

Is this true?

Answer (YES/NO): NO